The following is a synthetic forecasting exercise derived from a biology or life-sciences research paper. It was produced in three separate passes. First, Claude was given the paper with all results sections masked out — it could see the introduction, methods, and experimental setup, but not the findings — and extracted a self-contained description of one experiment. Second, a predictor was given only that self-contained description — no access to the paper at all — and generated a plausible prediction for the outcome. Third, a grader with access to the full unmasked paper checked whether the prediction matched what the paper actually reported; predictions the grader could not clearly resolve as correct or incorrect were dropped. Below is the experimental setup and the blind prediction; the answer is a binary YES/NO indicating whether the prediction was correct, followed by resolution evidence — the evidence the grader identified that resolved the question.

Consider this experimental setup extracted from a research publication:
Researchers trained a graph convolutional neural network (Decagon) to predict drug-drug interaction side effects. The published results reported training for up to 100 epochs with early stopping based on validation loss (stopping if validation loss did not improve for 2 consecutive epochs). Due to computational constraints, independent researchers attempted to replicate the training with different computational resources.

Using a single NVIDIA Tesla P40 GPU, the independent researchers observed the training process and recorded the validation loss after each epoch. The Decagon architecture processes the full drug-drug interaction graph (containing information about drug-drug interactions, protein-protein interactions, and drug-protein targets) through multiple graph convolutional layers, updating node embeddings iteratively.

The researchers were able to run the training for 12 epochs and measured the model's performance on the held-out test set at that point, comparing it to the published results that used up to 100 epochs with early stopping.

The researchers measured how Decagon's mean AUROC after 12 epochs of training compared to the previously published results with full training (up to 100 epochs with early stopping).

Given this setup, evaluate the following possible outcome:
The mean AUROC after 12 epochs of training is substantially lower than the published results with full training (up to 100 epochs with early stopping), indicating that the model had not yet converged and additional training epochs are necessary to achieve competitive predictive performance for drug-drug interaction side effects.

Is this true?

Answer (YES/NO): NO